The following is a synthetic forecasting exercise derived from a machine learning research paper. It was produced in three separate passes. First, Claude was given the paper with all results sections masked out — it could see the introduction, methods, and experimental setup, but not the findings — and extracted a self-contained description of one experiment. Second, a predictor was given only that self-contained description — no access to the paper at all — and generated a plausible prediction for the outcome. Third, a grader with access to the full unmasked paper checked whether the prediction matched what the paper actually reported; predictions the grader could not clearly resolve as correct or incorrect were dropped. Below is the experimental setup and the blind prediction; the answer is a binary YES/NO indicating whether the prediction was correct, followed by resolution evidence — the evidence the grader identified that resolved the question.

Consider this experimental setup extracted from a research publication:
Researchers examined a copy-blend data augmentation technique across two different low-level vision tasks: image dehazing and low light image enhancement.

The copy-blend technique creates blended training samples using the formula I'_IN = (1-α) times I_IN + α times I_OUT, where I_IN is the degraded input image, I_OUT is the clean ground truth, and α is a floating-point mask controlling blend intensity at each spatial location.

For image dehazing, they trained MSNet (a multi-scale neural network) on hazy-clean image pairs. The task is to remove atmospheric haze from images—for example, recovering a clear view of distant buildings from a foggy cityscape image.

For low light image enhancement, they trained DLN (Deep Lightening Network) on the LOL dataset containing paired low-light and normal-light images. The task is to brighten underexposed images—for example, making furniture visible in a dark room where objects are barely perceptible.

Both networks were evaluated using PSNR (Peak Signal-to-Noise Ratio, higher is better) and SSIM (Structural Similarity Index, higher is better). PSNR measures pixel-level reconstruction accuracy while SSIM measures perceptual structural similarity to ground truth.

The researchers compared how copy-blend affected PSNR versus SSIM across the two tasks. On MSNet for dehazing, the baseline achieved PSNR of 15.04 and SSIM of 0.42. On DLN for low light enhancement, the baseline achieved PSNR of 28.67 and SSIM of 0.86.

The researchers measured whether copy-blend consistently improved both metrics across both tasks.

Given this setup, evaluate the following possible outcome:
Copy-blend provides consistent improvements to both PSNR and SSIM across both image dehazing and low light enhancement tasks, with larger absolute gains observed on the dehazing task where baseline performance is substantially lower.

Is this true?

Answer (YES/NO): NO